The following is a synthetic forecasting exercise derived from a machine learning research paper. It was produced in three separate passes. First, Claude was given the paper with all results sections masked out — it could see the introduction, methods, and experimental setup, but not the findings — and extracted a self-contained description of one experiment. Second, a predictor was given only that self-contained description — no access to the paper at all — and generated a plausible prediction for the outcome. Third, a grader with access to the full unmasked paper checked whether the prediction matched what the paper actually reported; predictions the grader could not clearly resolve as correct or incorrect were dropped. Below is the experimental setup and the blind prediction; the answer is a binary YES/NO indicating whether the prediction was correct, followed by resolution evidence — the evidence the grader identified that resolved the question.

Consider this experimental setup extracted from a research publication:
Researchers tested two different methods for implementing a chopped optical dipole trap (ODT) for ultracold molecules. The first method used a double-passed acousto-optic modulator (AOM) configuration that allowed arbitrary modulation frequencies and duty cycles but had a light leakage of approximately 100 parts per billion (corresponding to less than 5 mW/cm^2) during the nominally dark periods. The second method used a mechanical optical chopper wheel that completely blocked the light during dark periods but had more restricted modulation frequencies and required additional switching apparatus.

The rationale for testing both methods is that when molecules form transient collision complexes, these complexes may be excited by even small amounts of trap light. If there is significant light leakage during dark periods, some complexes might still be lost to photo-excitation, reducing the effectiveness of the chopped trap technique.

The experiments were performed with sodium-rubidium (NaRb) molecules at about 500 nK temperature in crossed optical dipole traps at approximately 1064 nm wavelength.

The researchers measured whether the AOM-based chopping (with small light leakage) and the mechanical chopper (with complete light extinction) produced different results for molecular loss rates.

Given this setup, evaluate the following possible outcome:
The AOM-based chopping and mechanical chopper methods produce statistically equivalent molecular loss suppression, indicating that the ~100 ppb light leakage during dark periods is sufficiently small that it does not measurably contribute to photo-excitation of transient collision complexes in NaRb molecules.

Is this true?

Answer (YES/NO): YES